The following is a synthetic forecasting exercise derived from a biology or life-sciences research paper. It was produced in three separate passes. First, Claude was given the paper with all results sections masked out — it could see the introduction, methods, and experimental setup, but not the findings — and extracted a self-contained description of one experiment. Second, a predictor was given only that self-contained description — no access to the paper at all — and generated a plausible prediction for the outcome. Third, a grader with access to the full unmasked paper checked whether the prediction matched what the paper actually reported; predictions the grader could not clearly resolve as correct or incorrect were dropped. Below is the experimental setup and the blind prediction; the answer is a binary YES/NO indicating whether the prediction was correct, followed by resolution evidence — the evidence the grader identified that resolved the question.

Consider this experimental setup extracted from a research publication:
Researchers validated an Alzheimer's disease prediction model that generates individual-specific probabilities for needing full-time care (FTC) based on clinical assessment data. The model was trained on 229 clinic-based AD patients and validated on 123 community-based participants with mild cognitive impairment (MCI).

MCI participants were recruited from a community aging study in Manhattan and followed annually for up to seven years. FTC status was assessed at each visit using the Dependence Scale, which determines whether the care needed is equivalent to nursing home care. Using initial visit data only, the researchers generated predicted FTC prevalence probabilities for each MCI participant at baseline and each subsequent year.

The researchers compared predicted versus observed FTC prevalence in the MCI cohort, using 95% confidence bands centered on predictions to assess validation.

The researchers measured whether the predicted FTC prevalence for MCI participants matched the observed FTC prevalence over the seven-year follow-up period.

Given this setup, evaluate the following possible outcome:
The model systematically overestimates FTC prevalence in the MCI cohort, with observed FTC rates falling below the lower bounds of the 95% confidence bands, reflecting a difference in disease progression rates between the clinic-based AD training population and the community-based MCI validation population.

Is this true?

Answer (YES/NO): NO